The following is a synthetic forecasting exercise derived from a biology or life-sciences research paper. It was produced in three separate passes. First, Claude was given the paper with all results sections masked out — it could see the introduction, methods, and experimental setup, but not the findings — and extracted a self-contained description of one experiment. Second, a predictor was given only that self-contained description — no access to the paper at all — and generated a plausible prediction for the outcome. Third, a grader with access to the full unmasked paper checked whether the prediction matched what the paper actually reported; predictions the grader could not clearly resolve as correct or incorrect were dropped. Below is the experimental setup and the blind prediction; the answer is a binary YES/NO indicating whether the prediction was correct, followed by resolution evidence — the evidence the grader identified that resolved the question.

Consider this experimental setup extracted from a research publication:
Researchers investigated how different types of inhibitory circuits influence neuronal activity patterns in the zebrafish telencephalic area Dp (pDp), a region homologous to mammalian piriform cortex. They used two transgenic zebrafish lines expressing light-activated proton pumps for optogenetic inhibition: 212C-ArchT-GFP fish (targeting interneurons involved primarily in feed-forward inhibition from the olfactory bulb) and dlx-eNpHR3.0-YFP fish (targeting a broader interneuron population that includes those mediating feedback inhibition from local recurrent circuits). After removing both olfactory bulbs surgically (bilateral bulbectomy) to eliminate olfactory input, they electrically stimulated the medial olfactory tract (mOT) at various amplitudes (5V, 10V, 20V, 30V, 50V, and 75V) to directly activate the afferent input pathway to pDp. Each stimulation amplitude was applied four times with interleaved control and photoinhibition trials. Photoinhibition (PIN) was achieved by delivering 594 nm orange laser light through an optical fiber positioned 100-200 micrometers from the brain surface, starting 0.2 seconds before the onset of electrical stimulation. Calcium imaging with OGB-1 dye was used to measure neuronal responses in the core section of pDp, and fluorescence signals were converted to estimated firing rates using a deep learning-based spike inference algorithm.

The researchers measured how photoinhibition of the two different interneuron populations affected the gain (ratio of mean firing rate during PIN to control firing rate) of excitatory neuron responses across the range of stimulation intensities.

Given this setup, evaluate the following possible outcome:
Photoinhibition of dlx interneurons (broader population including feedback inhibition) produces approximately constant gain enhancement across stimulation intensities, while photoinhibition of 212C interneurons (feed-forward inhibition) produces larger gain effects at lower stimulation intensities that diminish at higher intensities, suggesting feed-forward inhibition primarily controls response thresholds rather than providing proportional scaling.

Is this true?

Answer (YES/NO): NO